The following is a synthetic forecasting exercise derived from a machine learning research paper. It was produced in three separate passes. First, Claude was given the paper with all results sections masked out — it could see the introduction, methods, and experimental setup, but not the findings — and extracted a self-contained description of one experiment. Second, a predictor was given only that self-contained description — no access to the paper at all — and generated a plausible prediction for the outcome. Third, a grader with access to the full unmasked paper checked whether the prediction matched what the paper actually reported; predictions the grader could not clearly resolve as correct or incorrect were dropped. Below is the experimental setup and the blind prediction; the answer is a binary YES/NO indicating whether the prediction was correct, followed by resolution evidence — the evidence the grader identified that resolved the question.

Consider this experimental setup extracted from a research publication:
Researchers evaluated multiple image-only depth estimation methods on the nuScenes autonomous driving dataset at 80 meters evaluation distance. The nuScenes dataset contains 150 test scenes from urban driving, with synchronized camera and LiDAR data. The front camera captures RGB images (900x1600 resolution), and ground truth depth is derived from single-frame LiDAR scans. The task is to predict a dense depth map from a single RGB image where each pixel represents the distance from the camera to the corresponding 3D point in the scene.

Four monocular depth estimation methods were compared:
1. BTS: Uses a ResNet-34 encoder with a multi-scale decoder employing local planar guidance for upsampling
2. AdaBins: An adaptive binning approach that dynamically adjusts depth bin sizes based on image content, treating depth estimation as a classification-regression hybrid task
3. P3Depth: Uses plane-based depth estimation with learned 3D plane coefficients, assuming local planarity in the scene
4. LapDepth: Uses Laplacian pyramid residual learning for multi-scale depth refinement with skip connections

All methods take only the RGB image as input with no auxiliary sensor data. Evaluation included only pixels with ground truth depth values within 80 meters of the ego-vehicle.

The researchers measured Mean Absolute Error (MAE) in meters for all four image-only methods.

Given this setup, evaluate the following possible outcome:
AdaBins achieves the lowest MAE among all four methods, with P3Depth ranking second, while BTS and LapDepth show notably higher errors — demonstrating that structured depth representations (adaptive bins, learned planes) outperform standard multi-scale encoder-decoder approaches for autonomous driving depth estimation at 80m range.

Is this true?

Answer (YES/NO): NO